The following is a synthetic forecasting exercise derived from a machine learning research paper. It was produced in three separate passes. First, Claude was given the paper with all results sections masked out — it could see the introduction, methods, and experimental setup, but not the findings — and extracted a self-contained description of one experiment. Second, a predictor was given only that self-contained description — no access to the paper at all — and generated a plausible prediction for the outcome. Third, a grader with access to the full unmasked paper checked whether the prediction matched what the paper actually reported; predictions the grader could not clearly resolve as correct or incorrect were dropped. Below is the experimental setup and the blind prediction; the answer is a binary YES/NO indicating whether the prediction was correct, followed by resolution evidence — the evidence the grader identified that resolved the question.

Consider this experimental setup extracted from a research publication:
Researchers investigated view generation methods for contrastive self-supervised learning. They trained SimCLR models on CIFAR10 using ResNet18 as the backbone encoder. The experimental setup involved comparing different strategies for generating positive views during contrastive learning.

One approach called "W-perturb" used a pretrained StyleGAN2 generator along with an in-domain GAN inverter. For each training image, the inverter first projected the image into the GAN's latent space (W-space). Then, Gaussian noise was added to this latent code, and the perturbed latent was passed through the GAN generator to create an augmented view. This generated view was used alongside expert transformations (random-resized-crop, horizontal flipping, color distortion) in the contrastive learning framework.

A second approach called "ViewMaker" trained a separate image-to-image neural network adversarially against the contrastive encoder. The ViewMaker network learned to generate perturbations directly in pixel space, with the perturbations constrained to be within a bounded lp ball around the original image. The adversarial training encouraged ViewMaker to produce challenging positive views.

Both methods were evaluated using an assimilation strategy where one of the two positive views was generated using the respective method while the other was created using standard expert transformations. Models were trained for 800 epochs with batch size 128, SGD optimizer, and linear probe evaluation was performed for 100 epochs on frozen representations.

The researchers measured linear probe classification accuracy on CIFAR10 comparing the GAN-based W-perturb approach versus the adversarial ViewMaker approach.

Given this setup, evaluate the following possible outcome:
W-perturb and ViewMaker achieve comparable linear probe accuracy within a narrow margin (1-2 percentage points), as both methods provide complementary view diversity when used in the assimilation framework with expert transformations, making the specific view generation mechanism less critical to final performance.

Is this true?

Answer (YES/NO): NO